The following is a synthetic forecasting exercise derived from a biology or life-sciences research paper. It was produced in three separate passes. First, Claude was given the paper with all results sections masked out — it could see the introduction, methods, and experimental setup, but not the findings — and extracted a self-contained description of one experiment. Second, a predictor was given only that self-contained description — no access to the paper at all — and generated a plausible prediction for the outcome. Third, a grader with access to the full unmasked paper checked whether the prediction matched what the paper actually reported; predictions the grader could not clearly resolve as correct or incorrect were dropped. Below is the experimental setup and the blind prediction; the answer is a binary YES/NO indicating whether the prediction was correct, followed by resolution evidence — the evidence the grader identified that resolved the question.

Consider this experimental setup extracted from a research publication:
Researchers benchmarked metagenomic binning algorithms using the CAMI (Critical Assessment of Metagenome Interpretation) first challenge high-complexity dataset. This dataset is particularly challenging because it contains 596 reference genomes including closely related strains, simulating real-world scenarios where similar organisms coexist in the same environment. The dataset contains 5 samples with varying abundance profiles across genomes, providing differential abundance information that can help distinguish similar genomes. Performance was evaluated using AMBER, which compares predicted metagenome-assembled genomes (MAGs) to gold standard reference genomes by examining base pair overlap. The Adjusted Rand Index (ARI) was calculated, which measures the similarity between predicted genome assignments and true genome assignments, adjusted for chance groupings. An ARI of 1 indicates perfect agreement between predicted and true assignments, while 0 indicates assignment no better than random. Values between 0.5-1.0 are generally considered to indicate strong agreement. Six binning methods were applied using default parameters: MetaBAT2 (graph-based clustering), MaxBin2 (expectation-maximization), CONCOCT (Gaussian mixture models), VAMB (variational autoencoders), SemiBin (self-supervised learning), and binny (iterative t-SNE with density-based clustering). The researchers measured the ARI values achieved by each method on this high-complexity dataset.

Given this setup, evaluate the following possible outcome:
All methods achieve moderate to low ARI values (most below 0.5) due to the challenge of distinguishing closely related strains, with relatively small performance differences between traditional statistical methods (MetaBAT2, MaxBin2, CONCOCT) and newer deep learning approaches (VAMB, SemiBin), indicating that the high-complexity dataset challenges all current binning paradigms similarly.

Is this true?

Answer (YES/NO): NO